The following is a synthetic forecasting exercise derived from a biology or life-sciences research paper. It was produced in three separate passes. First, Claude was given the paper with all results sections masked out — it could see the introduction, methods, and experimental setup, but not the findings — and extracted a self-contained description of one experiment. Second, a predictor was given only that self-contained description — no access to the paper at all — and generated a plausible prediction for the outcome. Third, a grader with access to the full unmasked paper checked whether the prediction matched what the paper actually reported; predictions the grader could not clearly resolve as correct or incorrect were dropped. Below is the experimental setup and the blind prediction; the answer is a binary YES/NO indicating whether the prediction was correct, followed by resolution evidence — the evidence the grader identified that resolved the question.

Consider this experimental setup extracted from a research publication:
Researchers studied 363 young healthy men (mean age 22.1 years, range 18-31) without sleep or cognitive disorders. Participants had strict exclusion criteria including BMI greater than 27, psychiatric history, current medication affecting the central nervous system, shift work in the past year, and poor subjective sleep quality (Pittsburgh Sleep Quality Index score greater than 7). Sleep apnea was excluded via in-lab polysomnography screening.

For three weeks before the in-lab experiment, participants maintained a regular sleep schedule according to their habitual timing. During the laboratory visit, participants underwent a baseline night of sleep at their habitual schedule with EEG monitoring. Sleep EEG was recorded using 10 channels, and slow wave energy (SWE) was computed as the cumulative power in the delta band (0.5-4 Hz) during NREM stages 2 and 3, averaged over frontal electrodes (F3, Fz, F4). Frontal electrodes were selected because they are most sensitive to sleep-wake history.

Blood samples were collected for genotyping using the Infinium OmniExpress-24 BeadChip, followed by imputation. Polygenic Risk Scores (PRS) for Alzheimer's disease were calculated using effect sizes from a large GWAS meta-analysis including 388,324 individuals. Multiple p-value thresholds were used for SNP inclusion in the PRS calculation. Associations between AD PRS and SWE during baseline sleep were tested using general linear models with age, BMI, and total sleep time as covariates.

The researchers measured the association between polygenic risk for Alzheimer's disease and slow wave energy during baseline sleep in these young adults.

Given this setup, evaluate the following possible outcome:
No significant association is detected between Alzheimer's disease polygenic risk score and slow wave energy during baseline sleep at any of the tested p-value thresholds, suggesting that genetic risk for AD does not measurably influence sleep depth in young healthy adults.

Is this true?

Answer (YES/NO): NO